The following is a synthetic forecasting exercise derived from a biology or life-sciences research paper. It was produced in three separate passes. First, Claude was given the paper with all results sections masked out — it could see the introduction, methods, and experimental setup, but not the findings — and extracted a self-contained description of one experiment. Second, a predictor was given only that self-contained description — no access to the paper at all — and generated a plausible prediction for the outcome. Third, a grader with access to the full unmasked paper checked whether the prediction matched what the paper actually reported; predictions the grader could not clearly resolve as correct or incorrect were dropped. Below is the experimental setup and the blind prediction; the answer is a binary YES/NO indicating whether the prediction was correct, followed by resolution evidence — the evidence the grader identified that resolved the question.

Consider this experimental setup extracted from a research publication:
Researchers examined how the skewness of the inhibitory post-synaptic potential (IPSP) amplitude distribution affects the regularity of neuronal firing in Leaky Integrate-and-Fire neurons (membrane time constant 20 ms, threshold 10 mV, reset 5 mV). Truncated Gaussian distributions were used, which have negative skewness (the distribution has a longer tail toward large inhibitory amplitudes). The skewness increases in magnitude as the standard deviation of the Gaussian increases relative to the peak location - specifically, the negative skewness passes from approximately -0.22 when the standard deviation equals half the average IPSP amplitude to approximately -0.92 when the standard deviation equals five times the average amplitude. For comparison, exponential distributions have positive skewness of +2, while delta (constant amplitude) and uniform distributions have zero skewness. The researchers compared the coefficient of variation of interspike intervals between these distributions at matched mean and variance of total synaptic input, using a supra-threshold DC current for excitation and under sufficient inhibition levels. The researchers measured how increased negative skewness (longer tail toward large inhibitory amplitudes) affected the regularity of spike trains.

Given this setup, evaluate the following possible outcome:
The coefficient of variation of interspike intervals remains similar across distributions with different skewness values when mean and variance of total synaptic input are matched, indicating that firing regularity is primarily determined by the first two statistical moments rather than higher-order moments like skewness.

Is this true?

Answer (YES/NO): NO